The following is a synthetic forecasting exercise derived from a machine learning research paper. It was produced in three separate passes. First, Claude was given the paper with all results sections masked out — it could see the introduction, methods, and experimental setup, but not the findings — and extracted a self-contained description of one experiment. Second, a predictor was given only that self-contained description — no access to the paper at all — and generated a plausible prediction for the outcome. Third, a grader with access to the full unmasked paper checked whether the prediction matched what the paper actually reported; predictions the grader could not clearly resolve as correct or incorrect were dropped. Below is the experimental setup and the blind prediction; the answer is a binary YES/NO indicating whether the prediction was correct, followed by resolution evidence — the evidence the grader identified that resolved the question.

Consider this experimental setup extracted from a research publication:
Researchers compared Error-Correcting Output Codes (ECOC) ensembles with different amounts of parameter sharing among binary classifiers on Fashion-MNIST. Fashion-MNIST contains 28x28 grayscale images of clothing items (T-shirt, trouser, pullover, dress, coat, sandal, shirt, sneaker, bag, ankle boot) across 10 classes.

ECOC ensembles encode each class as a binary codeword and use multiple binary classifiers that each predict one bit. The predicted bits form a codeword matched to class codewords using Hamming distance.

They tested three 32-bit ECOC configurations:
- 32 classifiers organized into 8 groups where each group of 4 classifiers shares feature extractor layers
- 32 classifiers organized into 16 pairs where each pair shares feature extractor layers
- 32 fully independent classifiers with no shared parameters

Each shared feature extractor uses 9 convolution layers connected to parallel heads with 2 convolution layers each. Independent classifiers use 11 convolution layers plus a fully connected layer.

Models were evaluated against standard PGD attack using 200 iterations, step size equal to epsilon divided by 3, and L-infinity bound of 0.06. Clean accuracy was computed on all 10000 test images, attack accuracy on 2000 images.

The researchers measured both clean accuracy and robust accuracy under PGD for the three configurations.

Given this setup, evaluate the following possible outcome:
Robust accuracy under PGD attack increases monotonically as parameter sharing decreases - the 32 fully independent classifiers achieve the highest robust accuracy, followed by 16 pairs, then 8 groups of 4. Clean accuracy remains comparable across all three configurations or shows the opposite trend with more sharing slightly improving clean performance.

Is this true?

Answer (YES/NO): YES